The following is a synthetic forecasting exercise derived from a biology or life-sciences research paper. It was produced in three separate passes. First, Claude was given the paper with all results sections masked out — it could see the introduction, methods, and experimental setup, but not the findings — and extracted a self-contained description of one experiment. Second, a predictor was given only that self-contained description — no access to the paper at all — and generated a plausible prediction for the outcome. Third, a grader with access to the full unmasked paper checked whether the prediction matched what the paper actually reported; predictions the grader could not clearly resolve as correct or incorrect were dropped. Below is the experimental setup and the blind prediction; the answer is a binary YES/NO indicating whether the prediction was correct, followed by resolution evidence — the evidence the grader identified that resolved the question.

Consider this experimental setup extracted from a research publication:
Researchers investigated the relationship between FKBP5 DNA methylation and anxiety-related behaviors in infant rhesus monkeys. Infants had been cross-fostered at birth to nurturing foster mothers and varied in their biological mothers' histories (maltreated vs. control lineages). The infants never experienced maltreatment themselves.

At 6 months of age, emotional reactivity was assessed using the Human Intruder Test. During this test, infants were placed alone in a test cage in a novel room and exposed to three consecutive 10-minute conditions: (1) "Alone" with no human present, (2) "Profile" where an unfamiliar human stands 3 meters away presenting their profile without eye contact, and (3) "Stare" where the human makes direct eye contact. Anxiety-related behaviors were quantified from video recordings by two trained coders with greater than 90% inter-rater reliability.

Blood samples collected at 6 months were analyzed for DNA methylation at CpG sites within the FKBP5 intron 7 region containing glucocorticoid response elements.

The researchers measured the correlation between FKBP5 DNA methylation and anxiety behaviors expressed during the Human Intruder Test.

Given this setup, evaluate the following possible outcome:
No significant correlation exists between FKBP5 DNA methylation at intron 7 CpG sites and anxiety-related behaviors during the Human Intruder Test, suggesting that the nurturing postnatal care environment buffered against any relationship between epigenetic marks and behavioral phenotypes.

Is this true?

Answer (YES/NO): NO